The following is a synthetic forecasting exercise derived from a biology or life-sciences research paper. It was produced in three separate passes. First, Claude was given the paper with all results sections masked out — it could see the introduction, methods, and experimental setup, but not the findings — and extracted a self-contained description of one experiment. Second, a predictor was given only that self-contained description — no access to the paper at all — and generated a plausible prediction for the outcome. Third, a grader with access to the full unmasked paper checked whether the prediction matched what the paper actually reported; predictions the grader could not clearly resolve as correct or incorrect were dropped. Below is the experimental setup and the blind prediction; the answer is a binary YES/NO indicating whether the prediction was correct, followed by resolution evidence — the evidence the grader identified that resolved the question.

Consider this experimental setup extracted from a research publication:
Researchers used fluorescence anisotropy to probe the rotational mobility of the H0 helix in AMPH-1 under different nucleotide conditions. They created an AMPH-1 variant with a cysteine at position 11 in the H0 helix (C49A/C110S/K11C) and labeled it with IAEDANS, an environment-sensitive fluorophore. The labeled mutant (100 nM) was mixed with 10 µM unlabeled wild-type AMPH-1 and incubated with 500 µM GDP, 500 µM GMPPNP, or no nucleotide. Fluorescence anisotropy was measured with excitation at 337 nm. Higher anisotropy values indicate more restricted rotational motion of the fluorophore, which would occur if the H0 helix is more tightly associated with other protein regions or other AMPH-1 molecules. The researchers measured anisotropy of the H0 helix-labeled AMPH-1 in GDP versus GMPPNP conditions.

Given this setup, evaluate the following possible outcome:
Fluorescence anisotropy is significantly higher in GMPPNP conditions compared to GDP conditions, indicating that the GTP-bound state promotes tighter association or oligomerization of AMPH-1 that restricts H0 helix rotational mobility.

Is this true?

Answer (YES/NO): NO